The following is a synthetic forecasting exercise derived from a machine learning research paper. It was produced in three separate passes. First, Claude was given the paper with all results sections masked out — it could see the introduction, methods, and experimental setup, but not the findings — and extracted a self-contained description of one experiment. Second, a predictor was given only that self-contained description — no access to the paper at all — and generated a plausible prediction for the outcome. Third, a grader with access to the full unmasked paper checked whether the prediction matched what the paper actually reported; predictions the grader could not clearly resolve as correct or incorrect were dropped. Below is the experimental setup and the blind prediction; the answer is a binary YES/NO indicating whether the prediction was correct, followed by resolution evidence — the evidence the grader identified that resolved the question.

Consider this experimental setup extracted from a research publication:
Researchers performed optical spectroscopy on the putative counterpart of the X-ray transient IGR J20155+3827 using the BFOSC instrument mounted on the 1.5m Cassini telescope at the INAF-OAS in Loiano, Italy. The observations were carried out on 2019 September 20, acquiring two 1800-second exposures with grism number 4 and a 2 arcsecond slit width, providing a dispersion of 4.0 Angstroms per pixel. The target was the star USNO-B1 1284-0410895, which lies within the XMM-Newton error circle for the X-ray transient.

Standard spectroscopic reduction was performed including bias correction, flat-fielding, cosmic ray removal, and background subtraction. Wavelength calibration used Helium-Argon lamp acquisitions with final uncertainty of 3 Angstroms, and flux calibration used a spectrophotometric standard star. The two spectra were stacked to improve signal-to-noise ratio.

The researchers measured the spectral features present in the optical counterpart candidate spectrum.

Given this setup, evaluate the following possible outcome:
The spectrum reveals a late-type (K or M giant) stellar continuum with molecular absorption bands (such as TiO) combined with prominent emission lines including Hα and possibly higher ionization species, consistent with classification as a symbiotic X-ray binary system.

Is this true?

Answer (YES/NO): NO